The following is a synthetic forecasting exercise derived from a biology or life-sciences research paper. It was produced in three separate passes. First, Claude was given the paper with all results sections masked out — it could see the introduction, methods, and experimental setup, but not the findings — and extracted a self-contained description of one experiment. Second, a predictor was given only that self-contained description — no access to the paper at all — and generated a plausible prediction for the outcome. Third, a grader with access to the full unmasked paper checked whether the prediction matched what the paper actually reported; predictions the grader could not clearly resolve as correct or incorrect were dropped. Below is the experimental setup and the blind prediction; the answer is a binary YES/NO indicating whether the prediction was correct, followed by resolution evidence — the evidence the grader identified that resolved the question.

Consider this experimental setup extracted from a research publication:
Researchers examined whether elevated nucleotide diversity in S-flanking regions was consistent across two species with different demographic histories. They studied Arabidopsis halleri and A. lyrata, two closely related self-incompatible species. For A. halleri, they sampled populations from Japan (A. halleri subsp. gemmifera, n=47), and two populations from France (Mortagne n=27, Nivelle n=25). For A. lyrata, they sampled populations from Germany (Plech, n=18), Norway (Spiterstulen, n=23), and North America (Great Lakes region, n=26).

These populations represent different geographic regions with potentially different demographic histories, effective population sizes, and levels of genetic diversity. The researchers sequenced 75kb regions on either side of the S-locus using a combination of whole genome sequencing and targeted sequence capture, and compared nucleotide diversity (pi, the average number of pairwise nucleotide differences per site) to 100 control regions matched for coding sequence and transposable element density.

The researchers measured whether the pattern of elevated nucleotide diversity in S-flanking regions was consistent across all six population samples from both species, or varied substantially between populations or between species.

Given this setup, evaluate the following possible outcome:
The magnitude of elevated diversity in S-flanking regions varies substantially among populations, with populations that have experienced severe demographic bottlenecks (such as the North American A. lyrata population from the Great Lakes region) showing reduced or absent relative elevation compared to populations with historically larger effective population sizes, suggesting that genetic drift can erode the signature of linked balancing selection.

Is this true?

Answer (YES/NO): NO